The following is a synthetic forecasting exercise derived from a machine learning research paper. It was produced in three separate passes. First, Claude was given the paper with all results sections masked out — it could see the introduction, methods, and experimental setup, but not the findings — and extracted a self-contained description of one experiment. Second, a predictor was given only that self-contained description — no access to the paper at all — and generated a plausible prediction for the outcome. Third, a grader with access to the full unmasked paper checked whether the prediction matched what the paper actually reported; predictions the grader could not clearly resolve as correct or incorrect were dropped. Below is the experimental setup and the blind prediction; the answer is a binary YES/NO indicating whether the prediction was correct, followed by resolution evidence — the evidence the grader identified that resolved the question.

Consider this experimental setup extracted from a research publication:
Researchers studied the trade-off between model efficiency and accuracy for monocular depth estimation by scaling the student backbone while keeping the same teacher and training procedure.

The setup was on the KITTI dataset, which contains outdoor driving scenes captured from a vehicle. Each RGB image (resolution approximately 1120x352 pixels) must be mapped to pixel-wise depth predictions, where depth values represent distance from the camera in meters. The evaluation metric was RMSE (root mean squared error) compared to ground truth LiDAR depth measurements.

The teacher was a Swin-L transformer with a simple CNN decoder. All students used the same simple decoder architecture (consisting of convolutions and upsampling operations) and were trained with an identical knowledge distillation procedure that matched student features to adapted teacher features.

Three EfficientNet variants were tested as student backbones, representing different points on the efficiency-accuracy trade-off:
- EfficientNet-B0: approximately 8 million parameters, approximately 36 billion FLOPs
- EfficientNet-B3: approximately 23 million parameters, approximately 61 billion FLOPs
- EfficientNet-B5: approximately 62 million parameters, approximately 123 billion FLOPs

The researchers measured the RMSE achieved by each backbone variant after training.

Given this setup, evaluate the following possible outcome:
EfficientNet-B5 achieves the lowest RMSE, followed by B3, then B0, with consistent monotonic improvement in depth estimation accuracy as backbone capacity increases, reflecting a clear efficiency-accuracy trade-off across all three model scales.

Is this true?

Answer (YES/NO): YES